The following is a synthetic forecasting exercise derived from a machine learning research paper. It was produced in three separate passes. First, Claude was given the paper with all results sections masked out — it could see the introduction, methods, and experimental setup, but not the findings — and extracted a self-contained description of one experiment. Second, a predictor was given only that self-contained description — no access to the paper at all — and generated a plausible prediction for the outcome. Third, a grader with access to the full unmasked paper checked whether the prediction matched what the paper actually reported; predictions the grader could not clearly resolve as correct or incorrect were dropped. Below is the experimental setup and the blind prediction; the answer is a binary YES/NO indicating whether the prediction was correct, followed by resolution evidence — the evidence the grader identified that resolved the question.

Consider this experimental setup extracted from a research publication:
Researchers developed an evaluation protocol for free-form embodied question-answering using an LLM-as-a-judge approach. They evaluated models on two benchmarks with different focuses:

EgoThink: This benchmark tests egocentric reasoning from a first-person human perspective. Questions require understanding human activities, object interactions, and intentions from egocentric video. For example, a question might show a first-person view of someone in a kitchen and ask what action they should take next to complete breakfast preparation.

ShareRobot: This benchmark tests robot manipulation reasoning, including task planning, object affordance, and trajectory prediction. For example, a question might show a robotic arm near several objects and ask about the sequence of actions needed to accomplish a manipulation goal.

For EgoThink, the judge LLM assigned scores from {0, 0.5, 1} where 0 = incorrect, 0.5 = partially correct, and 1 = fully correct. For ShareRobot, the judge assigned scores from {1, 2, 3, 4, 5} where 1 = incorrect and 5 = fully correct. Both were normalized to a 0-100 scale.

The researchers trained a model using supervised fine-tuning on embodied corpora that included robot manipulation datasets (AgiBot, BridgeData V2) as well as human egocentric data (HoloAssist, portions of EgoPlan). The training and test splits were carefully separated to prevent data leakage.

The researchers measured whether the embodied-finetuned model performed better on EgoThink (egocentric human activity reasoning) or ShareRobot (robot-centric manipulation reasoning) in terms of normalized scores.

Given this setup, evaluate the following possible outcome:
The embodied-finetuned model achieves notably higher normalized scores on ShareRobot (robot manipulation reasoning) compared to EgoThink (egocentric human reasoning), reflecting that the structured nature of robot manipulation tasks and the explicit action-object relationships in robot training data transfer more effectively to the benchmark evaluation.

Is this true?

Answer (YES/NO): YES